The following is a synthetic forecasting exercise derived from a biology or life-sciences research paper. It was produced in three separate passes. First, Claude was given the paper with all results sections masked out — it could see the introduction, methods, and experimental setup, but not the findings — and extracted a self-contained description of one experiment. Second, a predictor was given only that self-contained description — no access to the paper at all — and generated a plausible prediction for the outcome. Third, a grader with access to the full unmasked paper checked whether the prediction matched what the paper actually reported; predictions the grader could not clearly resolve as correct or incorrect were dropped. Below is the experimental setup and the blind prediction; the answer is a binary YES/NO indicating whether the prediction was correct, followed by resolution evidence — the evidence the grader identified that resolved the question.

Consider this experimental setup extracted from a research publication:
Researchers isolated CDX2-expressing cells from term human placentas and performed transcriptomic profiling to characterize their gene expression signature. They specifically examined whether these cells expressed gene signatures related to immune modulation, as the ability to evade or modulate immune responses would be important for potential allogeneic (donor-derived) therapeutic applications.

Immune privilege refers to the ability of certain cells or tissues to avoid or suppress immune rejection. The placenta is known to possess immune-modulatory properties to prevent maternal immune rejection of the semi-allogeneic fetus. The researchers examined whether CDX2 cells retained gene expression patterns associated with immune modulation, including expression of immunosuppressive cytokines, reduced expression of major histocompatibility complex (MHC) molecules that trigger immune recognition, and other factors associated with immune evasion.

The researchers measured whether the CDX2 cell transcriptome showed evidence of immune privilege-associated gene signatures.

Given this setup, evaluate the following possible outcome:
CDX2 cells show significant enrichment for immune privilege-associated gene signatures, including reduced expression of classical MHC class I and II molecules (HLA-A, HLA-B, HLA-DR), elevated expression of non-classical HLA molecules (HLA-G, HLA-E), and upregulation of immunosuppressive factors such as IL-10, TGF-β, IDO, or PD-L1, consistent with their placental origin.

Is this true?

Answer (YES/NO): NO